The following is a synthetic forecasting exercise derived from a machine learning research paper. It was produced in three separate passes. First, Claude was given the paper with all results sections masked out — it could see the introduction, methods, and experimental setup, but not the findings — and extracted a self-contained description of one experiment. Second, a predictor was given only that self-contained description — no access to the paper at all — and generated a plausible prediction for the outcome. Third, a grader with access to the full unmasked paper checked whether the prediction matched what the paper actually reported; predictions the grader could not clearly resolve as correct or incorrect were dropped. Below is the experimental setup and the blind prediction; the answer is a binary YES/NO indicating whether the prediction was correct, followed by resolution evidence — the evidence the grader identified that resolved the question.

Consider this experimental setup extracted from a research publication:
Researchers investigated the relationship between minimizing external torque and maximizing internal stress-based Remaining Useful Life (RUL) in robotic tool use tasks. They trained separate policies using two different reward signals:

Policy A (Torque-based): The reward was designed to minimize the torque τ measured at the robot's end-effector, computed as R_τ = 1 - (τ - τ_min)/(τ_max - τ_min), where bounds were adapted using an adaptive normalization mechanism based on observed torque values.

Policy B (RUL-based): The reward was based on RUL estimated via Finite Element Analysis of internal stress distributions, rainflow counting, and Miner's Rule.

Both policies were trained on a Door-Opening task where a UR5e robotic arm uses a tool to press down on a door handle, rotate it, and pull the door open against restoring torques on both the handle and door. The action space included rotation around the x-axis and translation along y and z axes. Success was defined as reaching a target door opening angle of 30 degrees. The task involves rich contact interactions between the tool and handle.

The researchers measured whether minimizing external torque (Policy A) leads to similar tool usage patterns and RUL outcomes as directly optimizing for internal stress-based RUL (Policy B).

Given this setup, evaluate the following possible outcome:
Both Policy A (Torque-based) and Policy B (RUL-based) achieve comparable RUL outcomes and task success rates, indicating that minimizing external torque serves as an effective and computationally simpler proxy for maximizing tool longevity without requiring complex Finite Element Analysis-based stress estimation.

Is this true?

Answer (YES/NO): NO